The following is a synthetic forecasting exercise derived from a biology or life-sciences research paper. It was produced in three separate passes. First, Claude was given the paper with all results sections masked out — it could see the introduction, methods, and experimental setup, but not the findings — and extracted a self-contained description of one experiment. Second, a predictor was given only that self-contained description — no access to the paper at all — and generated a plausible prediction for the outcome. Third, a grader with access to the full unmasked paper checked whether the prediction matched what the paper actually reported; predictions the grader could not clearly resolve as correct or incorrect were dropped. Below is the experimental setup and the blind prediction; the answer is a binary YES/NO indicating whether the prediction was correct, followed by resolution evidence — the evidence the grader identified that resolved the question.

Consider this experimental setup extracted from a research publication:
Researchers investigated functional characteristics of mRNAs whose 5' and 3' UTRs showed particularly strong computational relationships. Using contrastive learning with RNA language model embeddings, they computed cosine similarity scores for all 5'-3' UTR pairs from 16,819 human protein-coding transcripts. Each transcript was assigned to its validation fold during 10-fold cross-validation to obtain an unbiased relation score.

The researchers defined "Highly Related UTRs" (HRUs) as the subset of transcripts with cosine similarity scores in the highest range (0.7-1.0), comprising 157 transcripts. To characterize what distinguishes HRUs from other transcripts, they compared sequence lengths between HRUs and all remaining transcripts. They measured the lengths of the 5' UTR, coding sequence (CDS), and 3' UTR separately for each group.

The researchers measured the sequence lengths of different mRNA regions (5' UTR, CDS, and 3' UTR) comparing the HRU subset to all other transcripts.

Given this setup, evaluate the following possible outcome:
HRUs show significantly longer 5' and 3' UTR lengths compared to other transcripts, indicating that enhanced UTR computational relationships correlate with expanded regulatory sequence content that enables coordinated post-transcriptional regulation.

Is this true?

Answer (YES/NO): NO